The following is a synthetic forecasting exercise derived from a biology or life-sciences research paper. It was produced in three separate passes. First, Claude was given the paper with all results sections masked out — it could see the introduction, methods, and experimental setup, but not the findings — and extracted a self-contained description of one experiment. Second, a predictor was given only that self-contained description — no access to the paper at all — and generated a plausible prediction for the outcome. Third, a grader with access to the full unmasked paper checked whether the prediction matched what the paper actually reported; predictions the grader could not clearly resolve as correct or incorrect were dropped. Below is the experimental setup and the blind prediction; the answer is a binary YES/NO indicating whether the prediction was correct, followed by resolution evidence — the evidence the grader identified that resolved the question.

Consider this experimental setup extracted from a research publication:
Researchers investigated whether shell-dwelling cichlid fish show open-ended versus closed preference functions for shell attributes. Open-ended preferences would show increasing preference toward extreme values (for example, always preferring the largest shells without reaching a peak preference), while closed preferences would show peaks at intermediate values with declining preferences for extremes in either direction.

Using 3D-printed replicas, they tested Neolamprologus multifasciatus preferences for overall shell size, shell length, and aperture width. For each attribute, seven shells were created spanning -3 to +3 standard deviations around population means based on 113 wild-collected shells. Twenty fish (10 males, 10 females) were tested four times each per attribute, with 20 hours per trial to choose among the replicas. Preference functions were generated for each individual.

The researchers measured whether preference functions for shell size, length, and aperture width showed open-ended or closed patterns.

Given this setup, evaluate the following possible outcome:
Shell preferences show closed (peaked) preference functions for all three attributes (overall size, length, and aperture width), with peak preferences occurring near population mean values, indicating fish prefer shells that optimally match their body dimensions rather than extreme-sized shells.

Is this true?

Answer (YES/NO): NO